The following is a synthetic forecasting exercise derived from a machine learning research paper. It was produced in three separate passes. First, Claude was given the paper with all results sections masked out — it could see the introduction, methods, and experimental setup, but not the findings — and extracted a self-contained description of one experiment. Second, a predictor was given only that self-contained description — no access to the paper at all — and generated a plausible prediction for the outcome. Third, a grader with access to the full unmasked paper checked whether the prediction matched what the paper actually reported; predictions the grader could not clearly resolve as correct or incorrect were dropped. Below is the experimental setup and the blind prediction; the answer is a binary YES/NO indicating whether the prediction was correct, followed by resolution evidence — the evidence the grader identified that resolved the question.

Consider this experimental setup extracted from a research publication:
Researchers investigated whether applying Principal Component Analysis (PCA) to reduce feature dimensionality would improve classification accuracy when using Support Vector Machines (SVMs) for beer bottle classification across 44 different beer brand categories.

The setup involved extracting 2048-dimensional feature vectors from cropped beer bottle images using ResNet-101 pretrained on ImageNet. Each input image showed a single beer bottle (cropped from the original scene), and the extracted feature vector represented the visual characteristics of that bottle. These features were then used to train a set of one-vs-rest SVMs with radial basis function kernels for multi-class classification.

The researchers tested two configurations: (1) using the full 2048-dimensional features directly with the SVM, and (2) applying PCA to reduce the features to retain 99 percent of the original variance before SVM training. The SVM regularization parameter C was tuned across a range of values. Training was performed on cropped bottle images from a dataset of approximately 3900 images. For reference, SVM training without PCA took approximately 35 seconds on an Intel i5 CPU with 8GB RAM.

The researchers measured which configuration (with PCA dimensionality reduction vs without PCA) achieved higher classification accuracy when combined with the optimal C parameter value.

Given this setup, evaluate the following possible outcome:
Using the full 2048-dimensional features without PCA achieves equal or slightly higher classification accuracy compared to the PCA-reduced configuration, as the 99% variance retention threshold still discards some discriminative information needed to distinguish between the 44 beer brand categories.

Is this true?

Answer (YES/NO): YES